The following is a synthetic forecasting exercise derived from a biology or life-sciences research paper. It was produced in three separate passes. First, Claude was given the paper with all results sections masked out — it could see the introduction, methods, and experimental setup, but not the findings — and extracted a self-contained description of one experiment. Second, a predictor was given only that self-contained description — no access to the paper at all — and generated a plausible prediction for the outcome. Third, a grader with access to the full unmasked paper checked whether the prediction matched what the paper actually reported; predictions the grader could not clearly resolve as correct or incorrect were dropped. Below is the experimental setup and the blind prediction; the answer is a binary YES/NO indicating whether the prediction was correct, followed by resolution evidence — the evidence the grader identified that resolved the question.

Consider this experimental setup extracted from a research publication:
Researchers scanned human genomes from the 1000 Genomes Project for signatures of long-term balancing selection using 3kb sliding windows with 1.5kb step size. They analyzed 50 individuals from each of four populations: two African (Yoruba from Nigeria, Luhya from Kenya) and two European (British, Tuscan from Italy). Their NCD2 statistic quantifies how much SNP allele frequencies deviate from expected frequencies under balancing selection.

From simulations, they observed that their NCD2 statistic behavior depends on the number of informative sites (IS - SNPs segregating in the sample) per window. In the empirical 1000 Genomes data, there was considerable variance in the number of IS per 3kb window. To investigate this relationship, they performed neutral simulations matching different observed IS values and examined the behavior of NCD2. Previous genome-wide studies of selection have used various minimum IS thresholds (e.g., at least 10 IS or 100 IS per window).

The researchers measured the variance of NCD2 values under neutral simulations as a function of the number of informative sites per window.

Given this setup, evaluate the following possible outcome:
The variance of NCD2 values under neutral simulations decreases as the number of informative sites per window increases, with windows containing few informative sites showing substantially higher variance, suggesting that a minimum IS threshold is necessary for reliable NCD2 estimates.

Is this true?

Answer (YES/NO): YES